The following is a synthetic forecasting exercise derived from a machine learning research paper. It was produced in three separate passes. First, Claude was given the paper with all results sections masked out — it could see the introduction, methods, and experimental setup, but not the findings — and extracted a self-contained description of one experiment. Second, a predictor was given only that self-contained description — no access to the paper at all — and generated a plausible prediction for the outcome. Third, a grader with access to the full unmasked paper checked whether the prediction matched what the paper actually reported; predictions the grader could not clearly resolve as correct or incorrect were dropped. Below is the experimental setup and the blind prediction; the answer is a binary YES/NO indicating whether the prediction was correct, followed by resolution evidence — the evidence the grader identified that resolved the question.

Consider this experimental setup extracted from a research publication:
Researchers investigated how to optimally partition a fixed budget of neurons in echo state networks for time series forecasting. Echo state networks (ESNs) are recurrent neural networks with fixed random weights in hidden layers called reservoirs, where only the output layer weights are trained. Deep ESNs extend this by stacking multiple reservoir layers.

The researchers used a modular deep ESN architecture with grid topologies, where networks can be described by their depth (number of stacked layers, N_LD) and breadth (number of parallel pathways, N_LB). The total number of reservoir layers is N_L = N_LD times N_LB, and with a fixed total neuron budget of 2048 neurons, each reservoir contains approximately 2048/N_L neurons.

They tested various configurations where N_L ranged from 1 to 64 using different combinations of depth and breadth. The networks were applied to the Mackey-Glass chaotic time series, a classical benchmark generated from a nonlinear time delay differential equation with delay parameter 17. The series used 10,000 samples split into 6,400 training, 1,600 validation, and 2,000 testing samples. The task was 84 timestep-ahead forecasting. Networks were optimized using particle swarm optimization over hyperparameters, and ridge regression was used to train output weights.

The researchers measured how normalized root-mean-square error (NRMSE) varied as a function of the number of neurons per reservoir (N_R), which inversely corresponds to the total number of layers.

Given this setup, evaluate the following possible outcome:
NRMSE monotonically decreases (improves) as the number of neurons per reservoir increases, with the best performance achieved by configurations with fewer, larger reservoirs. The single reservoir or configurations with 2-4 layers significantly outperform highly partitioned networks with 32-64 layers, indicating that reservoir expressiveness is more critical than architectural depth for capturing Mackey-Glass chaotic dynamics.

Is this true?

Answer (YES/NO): NO